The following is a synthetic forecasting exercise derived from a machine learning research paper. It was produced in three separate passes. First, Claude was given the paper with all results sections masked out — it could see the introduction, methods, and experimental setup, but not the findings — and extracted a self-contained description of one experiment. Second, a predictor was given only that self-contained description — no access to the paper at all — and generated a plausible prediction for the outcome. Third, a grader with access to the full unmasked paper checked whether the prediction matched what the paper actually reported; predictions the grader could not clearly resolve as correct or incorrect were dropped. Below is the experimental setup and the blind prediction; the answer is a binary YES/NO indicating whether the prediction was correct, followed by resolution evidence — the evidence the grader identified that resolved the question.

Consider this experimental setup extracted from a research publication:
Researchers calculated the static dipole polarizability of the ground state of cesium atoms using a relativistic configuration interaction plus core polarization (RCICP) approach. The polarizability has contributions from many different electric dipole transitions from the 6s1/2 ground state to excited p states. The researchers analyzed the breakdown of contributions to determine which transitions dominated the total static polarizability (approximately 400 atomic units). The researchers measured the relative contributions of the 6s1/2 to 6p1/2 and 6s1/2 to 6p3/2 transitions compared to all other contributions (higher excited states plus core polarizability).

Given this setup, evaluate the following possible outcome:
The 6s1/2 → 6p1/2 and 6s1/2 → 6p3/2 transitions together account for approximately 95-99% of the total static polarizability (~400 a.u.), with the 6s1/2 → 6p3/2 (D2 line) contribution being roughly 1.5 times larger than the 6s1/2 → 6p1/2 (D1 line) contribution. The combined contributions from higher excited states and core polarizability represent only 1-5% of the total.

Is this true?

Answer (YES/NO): NO